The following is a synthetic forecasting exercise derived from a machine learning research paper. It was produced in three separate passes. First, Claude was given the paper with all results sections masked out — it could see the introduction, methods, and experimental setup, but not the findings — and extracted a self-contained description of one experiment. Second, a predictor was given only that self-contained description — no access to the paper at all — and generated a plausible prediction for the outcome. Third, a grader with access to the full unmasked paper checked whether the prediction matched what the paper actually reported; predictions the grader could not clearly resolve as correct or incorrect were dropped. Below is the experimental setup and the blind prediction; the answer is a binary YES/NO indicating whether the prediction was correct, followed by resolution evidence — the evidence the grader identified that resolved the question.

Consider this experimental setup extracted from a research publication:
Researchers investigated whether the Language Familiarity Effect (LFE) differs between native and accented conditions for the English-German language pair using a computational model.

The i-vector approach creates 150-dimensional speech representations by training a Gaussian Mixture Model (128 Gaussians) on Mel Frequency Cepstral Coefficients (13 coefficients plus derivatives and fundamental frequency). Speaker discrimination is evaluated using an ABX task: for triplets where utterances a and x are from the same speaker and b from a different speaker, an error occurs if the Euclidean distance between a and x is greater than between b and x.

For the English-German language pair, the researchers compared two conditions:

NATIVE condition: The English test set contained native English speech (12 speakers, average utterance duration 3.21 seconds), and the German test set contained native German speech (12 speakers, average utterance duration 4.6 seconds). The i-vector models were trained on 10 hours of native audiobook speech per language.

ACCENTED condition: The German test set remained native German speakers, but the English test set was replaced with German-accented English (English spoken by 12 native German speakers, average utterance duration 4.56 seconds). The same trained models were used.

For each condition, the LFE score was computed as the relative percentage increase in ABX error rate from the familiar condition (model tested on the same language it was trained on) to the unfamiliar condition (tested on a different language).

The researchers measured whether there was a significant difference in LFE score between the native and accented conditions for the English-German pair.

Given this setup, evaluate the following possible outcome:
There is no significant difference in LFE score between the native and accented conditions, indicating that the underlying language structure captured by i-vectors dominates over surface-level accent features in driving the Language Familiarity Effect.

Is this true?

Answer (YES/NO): NO